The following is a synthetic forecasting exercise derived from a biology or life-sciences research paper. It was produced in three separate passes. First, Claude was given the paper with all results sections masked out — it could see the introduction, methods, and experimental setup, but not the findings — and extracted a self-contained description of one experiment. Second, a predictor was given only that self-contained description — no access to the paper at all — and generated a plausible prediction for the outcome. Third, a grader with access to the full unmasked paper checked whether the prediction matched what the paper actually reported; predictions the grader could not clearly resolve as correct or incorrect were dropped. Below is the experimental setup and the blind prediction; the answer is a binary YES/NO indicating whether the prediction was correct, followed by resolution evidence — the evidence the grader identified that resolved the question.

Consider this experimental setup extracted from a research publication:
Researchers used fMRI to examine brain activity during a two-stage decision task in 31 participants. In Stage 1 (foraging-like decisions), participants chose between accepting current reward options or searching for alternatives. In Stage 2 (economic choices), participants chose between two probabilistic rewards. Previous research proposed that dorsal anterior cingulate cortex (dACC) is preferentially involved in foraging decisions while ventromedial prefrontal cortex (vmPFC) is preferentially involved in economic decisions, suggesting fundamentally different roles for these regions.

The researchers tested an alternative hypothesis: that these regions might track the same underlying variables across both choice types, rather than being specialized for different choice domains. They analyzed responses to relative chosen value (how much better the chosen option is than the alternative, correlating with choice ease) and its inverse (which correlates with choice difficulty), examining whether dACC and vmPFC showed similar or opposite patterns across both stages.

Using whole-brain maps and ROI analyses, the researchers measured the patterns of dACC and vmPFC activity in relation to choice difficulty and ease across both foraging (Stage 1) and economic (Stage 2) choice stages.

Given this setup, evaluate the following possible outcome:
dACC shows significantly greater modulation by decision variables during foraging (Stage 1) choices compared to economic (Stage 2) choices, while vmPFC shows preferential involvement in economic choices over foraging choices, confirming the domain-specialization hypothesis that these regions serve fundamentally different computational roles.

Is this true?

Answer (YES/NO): NO